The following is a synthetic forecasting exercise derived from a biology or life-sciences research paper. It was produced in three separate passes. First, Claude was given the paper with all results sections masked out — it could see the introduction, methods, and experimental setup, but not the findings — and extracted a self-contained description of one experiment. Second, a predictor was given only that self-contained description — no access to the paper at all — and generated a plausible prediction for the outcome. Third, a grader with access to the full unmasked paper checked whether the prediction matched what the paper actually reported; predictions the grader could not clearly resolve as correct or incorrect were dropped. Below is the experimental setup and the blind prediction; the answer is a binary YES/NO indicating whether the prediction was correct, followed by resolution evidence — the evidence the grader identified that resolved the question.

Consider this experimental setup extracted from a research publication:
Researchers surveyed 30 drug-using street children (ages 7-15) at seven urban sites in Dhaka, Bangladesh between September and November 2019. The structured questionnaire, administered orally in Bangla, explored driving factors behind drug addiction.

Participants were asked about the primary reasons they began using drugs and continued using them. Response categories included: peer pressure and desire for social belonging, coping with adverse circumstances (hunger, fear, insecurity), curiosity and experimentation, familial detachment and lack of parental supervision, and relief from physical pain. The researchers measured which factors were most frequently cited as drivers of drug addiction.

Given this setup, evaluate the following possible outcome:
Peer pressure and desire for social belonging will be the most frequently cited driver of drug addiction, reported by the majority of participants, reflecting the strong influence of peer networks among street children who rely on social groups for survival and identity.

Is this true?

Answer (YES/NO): NO